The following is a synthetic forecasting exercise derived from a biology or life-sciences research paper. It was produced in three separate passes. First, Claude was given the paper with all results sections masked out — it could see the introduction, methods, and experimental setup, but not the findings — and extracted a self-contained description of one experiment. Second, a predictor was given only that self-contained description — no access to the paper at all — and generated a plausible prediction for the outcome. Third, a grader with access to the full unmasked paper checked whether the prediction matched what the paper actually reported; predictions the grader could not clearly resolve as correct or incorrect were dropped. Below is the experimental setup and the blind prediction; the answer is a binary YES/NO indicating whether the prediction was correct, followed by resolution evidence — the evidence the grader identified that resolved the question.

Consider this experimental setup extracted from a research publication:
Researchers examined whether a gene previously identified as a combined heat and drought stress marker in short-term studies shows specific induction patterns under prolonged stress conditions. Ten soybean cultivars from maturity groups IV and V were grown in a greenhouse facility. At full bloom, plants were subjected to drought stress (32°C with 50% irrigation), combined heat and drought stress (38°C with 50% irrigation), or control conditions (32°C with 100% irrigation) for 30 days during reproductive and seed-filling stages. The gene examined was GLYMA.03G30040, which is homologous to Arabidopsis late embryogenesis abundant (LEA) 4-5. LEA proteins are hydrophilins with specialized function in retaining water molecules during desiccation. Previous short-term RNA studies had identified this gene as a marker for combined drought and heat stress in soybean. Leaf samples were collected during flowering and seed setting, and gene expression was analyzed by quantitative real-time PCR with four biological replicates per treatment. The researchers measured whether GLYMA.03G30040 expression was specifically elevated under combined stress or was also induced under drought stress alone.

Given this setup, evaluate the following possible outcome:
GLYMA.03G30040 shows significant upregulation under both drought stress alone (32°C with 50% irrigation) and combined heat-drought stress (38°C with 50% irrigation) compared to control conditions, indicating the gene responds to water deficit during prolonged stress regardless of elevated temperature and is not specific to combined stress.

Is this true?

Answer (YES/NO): YES